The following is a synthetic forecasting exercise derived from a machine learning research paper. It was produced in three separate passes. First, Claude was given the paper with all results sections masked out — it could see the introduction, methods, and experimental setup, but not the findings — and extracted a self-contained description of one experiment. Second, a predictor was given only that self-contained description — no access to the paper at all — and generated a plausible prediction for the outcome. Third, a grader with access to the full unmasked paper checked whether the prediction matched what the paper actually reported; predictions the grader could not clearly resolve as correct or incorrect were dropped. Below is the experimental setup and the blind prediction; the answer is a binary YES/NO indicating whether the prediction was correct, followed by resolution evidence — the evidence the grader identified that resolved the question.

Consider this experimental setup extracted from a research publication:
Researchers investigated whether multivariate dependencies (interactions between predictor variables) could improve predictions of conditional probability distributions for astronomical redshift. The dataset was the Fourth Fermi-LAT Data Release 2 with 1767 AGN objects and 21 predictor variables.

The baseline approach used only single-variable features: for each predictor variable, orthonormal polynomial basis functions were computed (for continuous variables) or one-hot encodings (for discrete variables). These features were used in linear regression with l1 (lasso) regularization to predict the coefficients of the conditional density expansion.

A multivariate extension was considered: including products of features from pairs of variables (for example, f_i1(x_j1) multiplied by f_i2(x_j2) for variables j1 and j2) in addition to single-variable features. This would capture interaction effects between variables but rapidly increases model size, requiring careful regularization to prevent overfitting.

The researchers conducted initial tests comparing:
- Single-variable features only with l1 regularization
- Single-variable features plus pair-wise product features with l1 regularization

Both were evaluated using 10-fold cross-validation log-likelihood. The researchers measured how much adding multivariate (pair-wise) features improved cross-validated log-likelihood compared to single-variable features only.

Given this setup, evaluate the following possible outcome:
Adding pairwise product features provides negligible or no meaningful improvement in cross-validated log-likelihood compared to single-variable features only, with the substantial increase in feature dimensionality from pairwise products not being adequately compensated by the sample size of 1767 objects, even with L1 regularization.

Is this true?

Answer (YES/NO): NO